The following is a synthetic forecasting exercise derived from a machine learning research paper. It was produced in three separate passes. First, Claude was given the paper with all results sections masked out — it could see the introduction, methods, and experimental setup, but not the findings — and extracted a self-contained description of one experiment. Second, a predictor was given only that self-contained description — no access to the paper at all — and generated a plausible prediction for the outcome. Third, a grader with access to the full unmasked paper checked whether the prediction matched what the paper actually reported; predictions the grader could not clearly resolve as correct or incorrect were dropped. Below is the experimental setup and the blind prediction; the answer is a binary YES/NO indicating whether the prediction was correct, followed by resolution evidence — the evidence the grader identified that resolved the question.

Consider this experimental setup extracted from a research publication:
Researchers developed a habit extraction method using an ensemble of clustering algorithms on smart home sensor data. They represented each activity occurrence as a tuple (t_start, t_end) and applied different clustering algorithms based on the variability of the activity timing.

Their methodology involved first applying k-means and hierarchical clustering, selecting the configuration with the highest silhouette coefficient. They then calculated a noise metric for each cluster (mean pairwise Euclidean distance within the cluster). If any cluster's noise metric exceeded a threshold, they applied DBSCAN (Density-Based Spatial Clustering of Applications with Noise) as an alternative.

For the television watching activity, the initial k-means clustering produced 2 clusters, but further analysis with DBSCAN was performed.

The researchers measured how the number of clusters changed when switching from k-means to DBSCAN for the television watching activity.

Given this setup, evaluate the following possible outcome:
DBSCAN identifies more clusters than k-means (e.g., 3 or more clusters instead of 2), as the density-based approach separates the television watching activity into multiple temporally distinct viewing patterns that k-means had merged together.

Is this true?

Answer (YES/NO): YES